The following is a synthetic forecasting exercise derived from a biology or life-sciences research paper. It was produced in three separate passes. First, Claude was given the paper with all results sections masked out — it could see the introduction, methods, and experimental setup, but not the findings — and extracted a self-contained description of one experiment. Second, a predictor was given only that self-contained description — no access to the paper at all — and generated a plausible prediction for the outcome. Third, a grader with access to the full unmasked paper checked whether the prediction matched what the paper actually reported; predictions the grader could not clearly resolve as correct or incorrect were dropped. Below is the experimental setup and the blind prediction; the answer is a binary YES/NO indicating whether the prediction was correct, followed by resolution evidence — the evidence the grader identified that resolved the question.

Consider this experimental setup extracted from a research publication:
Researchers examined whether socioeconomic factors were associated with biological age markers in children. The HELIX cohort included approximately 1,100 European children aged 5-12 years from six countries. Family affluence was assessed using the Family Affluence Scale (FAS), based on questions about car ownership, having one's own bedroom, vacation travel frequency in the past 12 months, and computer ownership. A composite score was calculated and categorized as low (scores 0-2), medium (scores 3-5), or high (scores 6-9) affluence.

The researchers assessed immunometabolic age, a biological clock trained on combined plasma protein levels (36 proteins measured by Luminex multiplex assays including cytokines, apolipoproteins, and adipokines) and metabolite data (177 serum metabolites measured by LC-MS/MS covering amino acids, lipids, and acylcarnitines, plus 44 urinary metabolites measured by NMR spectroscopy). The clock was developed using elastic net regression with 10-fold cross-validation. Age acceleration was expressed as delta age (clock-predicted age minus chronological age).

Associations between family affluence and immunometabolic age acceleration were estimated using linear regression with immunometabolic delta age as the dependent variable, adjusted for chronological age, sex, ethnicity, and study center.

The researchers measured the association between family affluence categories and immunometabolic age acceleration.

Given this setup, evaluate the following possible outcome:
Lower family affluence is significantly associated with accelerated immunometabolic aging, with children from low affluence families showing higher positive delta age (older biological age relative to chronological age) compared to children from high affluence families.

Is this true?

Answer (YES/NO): NO